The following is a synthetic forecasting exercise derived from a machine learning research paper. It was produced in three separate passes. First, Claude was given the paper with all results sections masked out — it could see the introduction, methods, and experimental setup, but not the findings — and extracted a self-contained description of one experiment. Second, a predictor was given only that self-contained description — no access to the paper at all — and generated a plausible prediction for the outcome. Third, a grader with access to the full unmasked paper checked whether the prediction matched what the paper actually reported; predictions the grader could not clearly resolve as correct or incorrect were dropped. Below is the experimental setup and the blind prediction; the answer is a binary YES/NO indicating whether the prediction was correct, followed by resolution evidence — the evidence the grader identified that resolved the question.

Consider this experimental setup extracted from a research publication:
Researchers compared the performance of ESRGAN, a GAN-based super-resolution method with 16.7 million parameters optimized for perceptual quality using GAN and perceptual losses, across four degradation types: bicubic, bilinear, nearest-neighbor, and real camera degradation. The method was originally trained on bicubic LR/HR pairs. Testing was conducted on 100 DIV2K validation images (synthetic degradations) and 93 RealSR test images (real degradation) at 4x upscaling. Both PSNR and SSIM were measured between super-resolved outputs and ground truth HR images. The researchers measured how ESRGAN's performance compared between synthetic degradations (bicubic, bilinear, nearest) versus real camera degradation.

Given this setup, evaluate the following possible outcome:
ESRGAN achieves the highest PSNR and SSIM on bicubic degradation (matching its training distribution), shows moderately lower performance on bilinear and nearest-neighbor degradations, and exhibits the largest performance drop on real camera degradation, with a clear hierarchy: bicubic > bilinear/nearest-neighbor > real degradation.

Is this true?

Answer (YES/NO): NO